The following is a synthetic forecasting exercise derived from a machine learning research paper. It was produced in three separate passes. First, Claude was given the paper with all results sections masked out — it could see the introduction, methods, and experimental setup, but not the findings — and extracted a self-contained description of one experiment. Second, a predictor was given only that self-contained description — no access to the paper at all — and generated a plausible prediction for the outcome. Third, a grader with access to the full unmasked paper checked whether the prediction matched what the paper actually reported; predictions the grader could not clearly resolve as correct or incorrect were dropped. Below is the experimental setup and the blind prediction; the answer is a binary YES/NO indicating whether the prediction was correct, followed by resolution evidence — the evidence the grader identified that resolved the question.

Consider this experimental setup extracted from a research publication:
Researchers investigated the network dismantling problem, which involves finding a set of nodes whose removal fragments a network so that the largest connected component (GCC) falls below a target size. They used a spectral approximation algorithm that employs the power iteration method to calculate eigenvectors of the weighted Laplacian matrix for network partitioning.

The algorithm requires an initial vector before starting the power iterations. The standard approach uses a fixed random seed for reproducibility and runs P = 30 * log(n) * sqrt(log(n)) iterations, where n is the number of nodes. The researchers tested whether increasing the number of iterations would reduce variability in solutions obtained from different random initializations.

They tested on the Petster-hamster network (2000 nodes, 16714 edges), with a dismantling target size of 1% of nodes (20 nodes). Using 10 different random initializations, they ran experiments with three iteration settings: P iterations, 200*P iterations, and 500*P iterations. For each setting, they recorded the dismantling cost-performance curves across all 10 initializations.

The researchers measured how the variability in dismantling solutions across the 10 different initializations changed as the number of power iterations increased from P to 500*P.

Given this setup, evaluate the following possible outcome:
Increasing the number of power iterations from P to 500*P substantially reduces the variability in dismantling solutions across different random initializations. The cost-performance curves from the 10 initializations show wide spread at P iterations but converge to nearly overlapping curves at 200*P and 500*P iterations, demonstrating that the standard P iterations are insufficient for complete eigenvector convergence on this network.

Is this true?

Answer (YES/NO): NO